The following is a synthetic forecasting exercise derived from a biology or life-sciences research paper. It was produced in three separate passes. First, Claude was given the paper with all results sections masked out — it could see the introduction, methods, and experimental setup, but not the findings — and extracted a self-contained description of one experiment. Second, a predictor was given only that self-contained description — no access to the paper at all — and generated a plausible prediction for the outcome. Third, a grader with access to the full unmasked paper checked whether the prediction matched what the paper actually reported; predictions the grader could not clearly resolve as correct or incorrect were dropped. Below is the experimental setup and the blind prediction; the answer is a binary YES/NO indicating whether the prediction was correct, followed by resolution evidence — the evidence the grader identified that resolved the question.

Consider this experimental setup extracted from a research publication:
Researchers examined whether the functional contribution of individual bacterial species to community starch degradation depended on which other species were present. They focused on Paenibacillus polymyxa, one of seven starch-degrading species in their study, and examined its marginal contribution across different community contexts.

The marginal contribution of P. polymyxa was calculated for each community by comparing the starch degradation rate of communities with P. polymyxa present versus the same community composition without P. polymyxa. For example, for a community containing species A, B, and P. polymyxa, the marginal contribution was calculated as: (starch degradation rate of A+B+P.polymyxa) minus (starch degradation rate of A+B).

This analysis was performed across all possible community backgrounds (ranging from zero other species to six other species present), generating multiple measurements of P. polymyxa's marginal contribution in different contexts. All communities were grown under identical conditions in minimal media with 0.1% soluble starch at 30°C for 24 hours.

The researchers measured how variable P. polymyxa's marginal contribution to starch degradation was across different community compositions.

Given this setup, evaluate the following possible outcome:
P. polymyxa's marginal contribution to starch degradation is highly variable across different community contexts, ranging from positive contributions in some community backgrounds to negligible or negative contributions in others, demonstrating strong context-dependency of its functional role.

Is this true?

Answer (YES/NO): YES